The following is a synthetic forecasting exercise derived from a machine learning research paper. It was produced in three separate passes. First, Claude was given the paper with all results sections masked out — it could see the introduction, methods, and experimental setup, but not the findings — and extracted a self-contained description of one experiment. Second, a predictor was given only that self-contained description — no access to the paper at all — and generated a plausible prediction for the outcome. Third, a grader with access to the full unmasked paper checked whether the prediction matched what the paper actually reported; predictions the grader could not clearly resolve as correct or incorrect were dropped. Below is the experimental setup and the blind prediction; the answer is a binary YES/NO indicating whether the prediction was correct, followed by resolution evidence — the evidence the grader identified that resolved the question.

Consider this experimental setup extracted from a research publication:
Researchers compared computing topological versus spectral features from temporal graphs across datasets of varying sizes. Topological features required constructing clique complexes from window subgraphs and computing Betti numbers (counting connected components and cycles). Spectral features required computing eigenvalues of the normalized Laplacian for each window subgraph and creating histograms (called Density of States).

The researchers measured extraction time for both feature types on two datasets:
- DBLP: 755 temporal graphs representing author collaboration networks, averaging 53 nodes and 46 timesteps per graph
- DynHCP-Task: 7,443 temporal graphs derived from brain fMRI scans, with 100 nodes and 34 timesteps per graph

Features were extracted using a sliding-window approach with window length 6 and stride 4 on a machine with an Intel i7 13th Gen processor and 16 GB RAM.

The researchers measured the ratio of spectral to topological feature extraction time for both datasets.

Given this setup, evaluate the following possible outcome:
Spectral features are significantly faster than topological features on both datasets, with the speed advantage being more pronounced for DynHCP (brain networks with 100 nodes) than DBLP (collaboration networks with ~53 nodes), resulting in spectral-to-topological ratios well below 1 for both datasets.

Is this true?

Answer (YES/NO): NO